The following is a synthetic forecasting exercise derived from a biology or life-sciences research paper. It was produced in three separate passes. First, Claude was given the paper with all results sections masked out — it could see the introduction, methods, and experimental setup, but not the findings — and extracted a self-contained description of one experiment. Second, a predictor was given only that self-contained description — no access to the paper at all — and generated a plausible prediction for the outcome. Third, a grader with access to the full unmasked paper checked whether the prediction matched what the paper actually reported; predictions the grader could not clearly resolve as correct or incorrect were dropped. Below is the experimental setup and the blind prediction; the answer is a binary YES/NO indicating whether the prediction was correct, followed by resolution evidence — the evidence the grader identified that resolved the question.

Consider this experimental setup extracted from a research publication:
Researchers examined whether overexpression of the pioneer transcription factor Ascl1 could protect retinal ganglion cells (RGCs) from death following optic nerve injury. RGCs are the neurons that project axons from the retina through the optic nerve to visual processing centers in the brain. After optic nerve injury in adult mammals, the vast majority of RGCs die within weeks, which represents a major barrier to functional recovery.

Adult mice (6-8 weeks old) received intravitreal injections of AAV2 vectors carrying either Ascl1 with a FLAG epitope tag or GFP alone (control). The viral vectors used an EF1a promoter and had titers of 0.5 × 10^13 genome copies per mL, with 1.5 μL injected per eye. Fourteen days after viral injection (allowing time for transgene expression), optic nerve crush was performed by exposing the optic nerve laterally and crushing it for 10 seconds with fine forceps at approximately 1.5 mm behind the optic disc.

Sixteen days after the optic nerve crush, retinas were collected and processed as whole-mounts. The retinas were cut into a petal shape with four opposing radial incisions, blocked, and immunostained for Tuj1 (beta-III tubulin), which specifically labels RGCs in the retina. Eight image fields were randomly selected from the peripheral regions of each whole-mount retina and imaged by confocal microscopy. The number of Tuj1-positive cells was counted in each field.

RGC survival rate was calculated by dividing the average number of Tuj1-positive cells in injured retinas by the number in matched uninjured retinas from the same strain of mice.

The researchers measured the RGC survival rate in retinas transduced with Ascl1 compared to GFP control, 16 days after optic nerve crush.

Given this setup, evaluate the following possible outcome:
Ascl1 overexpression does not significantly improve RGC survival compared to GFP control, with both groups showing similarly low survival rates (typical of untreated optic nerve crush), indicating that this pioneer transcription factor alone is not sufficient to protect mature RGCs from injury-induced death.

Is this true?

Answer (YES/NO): NO